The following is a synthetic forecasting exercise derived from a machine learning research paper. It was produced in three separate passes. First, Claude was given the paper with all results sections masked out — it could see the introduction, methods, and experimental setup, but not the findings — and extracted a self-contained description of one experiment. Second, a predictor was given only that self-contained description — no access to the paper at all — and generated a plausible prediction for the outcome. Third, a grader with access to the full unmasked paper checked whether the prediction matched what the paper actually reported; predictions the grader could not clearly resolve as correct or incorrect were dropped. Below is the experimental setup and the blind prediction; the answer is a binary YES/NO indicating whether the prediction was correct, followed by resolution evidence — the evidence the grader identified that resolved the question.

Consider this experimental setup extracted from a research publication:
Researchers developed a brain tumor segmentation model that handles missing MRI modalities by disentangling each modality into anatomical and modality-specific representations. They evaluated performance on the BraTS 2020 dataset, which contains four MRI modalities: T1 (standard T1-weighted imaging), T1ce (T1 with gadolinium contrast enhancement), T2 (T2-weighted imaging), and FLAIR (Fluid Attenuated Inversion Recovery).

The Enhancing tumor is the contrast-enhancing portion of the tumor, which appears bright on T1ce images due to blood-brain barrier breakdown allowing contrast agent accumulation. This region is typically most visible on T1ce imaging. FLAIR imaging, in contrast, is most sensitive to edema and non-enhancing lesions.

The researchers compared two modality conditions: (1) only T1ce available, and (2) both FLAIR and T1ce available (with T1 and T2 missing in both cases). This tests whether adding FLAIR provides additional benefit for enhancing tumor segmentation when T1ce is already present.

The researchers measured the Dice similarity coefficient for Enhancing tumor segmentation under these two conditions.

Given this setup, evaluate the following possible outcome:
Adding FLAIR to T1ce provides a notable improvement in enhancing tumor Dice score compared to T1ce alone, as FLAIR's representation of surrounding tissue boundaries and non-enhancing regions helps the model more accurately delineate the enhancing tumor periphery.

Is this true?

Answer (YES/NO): NO